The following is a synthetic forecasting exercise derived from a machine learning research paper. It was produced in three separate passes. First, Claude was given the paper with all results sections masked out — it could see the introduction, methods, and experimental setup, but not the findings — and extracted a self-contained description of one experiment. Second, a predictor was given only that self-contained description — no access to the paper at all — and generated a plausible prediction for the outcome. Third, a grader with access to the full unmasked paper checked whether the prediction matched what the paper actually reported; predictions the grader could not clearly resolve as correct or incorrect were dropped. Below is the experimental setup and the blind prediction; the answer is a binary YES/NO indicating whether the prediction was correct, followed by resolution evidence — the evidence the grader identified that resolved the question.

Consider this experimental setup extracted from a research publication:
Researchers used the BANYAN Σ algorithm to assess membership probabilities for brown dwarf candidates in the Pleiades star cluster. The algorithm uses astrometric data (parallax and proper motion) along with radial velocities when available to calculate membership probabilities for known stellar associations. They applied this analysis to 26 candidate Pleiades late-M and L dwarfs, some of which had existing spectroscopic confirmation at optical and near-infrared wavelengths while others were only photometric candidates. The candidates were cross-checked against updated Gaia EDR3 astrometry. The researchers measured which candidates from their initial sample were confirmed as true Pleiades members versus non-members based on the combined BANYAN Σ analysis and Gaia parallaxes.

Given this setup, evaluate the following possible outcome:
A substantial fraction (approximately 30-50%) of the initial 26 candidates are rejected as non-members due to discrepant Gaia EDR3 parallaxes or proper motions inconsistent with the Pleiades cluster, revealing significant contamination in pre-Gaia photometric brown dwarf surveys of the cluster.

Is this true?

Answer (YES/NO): NO